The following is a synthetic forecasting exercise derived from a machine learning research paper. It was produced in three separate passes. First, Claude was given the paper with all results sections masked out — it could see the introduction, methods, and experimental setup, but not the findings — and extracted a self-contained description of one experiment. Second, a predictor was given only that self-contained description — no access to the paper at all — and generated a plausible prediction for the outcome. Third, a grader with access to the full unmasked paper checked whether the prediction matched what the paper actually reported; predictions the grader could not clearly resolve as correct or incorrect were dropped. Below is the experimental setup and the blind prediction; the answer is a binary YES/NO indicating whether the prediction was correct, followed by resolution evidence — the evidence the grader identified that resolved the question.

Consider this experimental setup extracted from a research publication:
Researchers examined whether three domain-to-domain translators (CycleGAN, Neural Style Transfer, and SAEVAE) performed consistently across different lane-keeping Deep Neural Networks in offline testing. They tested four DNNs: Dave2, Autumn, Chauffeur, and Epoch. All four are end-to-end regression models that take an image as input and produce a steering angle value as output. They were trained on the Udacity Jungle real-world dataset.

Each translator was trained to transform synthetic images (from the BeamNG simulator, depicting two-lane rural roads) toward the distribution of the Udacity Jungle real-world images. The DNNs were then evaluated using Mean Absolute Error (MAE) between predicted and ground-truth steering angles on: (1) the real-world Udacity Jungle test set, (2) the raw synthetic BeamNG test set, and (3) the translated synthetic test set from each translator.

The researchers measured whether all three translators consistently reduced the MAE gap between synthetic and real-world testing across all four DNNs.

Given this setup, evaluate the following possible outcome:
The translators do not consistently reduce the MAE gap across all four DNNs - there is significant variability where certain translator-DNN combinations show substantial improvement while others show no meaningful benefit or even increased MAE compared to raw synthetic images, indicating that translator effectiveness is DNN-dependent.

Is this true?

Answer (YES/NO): NO